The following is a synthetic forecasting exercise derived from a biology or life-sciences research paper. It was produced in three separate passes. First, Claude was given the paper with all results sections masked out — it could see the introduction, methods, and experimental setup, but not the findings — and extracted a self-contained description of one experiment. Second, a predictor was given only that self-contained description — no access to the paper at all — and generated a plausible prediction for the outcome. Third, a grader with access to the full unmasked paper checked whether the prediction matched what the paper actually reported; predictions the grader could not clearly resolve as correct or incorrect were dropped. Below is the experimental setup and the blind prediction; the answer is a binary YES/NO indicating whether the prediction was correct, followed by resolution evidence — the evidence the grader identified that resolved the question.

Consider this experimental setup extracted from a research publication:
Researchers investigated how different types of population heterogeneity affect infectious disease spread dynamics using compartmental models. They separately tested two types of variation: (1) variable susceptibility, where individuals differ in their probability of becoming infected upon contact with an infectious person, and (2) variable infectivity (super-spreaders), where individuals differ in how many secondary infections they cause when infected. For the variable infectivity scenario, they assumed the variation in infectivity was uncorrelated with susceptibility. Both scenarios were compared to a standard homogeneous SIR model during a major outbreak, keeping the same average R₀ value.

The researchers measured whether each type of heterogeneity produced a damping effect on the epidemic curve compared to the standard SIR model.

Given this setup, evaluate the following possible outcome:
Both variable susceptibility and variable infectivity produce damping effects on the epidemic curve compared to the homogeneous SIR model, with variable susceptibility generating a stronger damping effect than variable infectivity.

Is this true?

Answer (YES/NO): NO